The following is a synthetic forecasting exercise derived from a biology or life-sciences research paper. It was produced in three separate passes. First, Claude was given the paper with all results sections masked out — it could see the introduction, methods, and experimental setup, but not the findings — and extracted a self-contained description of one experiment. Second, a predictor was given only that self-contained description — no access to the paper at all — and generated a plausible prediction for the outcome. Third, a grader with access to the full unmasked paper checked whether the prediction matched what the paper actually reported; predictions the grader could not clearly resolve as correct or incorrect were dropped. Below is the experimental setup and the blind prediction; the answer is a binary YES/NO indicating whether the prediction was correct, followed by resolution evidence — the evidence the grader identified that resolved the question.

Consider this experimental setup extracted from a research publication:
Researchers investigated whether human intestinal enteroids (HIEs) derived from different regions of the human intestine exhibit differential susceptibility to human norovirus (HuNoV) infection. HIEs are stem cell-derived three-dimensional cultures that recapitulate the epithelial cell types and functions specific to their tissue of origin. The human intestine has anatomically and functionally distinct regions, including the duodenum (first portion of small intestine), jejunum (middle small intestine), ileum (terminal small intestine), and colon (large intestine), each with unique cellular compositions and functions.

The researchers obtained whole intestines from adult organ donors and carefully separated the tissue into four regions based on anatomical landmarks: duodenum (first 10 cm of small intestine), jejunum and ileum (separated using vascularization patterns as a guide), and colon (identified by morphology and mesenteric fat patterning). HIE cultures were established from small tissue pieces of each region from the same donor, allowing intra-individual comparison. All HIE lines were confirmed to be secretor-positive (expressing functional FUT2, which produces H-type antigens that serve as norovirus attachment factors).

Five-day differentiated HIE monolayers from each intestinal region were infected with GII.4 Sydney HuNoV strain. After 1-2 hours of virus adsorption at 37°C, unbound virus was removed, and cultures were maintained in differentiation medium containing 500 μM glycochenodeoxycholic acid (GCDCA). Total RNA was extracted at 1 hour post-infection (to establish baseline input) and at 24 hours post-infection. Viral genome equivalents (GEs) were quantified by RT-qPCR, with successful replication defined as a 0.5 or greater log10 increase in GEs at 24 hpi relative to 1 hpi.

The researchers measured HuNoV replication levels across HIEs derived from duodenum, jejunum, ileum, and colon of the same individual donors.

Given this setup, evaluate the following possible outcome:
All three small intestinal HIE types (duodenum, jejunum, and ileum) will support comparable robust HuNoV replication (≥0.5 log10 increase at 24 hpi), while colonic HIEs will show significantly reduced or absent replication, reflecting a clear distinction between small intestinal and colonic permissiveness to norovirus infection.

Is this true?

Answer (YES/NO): YES